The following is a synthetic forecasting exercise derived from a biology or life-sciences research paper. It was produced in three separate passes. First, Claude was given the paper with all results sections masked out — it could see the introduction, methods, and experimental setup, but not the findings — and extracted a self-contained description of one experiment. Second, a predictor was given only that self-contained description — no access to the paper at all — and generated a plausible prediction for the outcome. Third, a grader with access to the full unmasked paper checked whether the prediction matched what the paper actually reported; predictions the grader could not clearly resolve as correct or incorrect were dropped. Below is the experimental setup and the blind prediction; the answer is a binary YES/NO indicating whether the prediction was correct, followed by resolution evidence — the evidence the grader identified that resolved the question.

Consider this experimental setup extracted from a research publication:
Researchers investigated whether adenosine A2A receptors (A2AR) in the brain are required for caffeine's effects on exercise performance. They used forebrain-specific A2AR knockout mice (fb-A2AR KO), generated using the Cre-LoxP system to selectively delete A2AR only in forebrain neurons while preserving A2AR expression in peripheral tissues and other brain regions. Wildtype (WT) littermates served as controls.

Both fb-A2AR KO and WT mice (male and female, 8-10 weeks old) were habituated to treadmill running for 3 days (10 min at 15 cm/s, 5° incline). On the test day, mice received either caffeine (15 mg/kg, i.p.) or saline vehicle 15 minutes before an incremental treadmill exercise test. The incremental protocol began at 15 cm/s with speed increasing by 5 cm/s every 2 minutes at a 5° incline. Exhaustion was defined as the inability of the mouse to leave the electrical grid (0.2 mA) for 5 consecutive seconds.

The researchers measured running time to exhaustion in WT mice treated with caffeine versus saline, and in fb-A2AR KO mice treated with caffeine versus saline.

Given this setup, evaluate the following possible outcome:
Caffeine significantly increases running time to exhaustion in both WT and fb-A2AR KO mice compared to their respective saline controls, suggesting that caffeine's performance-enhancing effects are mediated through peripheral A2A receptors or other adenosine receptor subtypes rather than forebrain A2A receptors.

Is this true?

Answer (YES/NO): NO